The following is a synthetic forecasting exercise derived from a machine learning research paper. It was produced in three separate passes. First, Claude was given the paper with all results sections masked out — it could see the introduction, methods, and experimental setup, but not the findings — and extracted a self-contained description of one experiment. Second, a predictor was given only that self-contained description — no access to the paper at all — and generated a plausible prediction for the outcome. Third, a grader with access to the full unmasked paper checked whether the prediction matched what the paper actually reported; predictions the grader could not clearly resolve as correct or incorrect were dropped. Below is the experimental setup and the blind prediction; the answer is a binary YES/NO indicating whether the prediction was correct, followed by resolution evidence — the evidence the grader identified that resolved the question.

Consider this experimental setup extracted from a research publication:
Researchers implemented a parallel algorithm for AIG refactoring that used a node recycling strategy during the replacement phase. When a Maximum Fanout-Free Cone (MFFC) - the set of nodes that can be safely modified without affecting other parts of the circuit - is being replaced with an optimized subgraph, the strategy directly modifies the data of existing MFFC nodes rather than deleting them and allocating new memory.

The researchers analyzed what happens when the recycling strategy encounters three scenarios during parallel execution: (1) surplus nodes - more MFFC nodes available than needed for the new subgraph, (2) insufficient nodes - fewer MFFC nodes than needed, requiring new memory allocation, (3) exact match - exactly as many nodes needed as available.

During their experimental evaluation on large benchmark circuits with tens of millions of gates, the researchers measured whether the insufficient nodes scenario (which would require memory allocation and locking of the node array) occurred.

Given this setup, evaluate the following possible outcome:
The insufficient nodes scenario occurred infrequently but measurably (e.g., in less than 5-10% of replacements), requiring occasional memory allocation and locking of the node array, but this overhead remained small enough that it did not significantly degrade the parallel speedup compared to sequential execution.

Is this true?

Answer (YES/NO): NO